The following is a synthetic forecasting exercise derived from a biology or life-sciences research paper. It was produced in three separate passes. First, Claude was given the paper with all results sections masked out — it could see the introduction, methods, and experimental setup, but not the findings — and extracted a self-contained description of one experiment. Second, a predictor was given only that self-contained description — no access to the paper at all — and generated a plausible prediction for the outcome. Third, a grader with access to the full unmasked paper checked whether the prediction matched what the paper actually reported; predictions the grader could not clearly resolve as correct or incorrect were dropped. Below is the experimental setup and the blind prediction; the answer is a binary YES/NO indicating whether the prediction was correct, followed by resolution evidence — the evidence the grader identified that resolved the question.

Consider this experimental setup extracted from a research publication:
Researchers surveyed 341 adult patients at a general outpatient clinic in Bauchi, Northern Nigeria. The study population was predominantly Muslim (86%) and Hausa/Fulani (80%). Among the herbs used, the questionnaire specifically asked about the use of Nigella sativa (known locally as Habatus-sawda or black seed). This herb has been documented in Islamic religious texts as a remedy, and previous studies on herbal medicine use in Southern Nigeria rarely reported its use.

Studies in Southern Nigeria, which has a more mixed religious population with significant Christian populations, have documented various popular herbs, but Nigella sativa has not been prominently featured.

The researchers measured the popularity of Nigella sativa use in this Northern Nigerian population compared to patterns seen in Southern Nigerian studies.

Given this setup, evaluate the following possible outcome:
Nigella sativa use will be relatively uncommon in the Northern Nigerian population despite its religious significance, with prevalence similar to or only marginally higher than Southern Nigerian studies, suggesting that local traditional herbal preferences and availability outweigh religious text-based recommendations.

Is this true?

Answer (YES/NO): NO